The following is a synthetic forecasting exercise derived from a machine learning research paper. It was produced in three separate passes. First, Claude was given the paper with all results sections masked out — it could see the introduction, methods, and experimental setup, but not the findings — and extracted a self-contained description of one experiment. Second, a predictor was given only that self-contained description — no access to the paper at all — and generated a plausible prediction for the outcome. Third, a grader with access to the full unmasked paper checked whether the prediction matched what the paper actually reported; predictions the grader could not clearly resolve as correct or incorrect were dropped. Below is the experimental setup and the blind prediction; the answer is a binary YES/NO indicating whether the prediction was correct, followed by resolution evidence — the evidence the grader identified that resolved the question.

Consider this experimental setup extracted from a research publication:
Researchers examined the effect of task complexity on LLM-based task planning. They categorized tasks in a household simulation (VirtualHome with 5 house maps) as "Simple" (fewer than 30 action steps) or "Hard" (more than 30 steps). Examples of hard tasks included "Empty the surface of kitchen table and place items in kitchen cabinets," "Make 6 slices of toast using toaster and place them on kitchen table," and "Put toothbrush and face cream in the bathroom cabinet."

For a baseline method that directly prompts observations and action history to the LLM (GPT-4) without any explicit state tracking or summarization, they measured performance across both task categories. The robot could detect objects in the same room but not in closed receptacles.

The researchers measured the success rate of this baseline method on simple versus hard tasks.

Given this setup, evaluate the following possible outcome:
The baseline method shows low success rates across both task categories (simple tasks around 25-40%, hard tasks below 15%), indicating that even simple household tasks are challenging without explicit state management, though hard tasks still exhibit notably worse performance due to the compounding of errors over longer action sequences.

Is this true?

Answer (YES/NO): NO